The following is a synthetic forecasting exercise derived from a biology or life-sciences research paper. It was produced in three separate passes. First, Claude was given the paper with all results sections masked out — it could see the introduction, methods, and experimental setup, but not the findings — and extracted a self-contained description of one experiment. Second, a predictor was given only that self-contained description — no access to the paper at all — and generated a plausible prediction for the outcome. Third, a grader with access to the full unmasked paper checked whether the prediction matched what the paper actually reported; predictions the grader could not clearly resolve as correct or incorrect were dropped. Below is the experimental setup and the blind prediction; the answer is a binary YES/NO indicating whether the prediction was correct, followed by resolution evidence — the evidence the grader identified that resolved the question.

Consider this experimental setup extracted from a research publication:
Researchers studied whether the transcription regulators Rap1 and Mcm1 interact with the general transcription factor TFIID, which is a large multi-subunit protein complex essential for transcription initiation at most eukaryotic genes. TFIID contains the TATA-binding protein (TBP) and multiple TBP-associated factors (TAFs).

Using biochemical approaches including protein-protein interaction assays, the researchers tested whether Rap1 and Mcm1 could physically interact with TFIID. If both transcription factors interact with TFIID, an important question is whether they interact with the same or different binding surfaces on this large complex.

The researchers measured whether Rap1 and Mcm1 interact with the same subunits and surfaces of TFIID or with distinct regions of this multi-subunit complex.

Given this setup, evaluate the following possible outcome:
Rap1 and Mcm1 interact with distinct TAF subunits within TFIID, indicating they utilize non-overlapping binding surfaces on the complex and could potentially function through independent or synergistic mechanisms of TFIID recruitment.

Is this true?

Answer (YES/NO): NO